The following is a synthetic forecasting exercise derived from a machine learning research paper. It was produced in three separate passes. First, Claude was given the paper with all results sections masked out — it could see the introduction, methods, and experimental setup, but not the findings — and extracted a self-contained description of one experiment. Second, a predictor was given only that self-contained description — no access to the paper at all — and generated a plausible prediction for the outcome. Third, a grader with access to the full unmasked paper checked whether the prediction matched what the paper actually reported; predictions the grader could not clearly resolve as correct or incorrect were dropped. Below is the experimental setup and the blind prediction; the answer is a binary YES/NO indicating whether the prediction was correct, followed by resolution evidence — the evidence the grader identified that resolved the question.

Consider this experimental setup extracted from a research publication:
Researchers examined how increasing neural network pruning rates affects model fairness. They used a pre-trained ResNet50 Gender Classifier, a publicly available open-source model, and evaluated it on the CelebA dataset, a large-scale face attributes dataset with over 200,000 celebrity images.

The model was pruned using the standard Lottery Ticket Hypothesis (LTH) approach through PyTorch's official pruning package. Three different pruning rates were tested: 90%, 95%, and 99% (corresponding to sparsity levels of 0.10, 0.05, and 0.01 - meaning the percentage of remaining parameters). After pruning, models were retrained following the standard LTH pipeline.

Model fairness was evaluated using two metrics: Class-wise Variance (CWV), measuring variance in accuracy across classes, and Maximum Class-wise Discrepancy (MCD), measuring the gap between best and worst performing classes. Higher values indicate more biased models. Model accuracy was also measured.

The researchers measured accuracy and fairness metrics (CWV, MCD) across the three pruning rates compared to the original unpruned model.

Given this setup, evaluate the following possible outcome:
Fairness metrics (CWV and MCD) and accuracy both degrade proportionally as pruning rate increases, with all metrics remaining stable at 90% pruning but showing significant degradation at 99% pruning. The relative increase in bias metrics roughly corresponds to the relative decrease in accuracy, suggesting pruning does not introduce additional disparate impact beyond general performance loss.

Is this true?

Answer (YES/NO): NO